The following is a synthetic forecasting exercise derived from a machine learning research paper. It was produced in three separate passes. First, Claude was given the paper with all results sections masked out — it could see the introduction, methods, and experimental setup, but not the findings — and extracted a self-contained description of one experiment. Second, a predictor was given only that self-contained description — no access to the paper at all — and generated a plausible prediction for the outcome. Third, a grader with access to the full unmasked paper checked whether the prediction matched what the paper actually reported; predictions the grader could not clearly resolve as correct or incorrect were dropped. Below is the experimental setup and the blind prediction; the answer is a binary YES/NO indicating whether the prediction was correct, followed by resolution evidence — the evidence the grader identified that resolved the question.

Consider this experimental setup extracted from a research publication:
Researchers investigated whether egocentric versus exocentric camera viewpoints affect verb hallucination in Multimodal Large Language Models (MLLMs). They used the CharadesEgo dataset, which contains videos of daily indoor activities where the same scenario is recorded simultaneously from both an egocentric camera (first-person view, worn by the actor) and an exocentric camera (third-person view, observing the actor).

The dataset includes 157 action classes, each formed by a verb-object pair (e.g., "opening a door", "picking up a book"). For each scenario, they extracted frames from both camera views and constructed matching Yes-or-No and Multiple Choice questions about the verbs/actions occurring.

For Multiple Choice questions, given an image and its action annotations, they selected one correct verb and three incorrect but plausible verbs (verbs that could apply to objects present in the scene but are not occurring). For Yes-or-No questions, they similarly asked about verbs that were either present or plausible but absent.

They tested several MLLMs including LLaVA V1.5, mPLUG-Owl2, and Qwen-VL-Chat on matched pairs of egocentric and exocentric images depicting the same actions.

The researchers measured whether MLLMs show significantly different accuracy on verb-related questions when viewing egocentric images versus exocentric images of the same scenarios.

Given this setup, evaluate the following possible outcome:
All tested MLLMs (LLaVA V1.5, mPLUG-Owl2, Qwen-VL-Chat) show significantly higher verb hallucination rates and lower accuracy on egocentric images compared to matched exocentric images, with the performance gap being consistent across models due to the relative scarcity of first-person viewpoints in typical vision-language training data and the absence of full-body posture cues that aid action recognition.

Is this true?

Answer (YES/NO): YES